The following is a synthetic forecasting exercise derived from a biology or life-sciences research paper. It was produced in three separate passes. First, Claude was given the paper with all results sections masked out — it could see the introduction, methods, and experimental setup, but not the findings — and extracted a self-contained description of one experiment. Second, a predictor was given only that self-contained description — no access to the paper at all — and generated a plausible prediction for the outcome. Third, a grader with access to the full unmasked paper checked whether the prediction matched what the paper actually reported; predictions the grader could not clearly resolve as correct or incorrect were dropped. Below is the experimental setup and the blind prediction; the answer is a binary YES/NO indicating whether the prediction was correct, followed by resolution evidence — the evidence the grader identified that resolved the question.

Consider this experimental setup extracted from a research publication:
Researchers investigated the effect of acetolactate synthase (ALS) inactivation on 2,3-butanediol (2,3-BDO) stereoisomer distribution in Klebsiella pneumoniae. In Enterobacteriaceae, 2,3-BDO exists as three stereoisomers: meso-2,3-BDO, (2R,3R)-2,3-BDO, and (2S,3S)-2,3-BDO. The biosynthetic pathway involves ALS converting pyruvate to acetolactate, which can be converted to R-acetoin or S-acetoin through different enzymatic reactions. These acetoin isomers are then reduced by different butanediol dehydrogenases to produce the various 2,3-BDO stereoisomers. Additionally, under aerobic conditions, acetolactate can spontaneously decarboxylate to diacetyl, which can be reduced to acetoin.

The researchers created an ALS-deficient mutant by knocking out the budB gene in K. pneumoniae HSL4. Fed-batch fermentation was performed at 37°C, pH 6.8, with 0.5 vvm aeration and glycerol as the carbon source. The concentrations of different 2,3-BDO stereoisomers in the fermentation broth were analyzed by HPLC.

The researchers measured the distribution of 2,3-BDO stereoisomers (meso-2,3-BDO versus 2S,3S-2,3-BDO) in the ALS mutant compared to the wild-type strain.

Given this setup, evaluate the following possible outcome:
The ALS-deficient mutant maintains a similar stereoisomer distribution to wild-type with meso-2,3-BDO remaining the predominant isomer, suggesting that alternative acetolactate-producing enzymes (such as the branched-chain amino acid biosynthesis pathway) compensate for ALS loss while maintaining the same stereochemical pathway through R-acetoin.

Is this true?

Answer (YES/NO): NO